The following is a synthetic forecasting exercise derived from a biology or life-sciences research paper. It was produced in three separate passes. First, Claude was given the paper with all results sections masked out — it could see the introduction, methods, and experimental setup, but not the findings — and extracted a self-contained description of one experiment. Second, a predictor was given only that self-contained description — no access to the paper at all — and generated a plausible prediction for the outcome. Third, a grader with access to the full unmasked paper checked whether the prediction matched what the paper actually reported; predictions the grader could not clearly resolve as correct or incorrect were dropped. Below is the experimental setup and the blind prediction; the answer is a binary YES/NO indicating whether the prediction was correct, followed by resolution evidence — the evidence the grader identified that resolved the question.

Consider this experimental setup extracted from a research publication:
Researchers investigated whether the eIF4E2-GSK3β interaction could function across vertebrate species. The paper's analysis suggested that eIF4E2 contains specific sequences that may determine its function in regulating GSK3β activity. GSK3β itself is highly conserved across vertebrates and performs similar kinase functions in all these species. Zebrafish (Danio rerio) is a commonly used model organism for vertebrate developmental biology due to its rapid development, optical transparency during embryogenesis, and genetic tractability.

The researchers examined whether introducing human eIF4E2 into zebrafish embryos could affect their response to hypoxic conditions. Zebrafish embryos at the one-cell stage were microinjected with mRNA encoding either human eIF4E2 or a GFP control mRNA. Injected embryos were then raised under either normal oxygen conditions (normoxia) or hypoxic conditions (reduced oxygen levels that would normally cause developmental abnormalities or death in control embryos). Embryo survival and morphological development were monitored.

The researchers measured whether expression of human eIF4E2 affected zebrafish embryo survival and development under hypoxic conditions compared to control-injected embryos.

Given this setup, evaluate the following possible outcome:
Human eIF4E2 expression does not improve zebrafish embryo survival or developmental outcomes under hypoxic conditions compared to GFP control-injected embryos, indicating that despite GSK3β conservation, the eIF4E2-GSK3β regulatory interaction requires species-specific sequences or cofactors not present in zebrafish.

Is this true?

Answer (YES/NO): NO